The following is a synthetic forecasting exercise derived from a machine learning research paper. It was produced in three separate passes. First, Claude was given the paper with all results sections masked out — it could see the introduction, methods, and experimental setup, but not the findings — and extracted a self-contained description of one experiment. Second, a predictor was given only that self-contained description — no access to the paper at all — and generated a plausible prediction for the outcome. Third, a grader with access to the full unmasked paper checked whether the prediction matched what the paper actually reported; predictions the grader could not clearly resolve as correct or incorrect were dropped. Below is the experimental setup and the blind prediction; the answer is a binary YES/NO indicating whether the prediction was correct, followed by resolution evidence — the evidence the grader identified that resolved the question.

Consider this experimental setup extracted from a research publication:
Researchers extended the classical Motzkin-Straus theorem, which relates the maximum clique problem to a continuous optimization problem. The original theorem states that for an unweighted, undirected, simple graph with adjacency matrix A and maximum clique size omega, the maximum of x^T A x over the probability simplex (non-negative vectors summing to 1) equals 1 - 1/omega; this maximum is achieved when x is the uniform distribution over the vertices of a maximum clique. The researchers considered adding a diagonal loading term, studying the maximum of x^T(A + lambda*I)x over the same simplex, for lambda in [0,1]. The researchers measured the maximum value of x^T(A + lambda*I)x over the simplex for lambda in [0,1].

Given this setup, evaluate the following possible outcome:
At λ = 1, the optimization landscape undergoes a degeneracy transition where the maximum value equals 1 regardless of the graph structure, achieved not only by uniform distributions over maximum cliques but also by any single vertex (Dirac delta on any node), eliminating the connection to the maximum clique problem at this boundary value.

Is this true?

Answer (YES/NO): NO